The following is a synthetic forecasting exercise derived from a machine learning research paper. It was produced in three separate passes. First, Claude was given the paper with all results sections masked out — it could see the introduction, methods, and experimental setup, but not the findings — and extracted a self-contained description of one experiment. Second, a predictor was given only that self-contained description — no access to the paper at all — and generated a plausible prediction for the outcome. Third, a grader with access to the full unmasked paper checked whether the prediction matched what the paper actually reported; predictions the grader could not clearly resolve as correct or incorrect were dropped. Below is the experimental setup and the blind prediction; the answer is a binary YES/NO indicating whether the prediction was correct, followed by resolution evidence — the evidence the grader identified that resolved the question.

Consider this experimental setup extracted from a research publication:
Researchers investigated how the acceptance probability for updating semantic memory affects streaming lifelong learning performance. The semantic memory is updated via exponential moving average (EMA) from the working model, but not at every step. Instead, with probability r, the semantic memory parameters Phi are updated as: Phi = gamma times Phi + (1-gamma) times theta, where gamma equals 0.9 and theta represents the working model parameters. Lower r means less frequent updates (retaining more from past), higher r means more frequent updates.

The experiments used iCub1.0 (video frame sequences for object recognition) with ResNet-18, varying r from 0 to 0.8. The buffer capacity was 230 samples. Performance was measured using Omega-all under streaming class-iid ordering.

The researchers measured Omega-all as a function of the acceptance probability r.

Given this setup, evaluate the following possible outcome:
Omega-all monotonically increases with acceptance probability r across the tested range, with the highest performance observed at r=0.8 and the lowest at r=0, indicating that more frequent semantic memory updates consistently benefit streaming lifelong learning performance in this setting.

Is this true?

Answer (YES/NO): NO